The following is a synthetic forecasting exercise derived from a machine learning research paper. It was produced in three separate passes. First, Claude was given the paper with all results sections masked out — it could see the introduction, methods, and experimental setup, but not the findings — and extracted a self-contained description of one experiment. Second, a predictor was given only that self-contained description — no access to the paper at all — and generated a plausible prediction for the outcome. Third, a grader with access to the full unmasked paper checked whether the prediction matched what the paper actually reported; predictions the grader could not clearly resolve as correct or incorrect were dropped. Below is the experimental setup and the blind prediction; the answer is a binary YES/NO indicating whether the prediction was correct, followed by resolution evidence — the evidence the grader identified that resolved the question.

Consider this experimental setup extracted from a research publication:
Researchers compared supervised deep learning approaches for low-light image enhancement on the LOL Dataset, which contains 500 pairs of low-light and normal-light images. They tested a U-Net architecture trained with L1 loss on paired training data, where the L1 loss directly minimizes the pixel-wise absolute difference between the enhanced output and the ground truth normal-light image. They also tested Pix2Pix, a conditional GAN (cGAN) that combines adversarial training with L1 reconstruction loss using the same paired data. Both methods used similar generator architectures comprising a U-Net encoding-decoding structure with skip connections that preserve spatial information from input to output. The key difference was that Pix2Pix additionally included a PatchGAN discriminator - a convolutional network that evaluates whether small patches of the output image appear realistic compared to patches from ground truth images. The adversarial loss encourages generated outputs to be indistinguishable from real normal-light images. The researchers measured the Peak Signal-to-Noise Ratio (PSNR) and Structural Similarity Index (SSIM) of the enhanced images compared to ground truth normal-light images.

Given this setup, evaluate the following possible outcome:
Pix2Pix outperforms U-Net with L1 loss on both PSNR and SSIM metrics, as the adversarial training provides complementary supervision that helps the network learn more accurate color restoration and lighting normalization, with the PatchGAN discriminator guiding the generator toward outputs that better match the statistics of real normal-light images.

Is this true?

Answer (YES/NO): NO